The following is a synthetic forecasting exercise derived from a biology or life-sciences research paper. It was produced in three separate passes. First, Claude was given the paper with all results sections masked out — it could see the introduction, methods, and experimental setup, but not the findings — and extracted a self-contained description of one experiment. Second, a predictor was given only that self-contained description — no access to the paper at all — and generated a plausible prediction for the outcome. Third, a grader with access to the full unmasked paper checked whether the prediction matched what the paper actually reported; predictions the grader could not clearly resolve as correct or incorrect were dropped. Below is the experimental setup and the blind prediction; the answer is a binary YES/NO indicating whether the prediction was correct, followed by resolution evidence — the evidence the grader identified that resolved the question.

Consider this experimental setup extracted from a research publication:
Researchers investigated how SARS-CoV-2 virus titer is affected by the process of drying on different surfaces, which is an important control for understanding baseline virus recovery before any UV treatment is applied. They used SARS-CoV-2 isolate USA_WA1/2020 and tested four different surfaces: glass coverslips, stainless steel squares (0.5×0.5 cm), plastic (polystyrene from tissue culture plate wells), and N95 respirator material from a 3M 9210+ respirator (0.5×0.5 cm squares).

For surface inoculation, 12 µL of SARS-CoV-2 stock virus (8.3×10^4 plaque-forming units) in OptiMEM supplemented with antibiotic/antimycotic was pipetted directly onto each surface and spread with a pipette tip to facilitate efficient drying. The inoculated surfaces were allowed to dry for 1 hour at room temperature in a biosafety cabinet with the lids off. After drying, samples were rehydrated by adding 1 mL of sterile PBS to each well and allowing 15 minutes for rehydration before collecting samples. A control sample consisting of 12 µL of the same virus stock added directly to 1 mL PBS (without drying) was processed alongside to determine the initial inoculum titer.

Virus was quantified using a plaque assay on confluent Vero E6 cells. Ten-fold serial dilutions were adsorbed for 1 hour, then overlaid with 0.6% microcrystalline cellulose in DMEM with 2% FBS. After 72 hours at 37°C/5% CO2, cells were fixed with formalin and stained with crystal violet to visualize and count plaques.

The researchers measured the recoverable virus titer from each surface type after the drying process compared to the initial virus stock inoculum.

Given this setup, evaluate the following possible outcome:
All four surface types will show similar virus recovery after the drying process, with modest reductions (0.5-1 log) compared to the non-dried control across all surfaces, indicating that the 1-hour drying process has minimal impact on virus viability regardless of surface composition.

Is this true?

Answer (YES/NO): NO